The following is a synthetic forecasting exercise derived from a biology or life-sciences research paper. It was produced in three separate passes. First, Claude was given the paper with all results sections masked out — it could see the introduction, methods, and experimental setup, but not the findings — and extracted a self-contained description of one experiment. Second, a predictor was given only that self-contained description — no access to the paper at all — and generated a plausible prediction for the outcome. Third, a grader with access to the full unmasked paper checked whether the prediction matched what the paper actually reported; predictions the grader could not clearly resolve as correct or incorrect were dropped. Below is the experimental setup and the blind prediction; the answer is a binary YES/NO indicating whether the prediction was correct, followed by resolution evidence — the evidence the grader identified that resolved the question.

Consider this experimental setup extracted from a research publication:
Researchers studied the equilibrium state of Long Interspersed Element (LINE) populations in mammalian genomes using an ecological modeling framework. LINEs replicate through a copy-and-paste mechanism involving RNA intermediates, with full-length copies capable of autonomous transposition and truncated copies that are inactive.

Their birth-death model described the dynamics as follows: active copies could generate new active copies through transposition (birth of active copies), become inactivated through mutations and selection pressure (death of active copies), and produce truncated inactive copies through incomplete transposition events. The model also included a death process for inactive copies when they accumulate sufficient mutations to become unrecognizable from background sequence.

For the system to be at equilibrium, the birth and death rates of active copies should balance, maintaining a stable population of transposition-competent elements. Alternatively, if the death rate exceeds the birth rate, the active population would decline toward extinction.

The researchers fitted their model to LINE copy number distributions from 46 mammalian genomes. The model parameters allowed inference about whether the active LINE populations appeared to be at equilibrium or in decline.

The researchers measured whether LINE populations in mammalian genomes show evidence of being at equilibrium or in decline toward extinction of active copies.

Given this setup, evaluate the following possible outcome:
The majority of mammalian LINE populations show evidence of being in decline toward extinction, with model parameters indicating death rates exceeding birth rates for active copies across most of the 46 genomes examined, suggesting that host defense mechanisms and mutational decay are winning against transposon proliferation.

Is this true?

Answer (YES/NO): YES